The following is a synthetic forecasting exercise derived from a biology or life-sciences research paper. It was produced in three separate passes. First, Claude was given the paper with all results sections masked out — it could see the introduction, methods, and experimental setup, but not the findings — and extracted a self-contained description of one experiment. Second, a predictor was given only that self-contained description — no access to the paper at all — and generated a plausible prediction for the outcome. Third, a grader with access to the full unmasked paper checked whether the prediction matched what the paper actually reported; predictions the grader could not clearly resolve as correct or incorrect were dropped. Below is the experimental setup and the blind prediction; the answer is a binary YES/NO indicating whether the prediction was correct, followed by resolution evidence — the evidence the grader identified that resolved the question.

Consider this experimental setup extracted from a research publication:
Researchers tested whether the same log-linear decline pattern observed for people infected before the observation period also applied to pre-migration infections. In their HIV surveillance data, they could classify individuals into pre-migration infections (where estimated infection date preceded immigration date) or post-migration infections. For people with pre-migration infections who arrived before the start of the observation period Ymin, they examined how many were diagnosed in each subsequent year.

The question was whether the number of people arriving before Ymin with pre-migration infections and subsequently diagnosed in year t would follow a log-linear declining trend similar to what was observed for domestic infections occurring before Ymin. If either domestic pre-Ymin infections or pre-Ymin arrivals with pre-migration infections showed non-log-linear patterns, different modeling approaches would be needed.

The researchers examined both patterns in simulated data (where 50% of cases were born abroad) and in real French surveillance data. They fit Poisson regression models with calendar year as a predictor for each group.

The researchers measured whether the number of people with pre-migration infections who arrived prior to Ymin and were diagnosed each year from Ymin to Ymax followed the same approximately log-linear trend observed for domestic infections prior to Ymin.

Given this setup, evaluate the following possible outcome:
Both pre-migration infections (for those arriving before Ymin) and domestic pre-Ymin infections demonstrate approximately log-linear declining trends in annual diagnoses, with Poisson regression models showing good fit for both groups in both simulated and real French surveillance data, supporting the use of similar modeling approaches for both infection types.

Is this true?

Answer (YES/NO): YES